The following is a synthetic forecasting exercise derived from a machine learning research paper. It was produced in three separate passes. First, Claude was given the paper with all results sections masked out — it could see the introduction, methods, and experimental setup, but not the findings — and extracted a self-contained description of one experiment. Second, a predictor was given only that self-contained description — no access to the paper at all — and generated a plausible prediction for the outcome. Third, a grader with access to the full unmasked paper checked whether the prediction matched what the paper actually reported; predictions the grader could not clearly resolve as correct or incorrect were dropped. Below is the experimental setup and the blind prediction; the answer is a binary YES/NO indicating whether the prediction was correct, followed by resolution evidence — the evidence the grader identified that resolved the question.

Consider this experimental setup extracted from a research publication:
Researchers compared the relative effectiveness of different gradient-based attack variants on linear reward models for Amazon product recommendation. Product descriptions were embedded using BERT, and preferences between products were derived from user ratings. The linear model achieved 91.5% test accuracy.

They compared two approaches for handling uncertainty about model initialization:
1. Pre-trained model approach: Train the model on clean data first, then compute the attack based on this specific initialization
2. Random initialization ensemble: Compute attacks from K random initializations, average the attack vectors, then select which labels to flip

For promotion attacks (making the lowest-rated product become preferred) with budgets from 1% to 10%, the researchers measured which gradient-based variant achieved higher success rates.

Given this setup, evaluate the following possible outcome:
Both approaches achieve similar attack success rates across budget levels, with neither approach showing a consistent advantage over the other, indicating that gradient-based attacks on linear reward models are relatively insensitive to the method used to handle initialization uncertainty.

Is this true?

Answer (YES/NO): NO